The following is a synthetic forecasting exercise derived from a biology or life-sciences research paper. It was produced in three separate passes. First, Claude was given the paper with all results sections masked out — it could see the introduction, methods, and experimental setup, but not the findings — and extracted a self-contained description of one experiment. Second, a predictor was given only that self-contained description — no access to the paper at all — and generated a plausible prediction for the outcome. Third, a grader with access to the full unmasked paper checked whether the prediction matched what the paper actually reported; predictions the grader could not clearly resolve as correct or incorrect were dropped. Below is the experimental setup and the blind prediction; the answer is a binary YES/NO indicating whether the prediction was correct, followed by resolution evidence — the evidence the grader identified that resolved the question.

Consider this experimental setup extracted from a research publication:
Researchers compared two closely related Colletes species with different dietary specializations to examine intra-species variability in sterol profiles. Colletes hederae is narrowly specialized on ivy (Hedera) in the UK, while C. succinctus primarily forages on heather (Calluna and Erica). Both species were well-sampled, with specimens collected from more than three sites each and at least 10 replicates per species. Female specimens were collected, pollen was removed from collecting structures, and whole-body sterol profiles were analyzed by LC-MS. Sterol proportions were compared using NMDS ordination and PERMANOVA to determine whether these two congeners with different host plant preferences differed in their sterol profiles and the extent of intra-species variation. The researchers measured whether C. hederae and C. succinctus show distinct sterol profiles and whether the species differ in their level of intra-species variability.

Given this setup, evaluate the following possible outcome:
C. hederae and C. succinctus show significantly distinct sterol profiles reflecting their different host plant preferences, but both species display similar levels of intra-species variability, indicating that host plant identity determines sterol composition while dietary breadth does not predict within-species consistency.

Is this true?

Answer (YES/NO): NO